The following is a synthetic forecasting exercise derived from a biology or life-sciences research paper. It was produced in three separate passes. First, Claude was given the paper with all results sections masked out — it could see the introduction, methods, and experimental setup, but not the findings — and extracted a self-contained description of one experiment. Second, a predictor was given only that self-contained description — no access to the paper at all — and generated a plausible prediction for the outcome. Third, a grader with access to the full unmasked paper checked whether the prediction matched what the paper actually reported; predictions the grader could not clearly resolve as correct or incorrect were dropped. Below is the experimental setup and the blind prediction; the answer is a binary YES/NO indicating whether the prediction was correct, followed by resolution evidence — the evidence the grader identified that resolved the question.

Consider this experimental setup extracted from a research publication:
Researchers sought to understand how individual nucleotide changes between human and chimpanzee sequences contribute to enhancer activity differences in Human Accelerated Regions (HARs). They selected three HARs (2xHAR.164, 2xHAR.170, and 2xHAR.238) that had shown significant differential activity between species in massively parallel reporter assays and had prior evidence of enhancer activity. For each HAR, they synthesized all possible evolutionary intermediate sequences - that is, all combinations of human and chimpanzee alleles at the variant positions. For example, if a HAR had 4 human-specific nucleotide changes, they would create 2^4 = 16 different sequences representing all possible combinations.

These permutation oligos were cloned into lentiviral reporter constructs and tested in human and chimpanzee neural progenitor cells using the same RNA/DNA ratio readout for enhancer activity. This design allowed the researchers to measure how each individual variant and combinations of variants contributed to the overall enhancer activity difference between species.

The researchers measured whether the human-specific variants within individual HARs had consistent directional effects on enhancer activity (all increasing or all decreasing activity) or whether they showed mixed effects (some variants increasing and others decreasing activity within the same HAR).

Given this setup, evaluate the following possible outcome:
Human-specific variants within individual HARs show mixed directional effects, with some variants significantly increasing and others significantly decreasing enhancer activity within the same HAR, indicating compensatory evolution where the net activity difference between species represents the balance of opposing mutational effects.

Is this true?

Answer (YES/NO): YES